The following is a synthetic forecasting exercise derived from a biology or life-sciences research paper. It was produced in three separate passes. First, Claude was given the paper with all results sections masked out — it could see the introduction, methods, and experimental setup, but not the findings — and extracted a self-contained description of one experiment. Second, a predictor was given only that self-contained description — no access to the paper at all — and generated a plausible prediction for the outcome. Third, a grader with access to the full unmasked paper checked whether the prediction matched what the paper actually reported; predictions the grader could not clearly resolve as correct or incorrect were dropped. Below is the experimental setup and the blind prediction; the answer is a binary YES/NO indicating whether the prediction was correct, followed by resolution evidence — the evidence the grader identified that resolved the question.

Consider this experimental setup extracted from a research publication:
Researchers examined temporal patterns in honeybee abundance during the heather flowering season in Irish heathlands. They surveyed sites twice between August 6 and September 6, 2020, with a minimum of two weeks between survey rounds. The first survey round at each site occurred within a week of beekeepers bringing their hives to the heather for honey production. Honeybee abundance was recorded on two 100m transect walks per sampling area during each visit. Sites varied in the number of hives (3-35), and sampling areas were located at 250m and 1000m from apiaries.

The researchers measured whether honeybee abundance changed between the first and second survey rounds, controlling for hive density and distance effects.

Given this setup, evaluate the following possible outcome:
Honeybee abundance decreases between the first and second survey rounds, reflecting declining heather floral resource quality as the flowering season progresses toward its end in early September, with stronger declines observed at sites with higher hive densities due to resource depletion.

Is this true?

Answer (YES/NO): NO